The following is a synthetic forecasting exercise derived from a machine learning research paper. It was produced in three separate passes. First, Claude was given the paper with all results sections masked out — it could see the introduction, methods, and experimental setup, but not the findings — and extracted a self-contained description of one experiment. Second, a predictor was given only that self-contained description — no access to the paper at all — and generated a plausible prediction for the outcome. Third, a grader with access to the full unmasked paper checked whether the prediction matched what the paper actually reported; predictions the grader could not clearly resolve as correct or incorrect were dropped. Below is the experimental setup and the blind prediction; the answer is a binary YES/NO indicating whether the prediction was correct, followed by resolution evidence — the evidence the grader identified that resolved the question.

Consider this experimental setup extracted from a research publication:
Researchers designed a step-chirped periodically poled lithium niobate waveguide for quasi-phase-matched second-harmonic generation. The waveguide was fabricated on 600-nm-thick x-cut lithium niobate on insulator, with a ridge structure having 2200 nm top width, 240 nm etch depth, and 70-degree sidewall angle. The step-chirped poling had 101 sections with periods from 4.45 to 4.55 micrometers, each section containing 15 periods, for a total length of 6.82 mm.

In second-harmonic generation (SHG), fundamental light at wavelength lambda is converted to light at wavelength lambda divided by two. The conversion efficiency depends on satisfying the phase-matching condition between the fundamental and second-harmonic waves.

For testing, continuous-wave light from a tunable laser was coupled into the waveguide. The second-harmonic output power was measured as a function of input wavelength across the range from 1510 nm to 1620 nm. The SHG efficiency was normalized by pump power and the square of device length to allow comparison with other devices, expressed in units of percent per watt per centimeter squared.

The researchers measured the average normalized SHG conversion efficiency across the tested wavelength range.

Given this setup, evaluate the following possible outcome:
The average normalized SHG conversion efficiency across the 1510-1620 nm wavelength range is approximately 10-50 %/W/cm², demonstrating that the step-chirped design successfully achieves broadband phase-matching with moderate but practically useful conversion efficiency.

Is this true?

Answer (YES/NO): NO